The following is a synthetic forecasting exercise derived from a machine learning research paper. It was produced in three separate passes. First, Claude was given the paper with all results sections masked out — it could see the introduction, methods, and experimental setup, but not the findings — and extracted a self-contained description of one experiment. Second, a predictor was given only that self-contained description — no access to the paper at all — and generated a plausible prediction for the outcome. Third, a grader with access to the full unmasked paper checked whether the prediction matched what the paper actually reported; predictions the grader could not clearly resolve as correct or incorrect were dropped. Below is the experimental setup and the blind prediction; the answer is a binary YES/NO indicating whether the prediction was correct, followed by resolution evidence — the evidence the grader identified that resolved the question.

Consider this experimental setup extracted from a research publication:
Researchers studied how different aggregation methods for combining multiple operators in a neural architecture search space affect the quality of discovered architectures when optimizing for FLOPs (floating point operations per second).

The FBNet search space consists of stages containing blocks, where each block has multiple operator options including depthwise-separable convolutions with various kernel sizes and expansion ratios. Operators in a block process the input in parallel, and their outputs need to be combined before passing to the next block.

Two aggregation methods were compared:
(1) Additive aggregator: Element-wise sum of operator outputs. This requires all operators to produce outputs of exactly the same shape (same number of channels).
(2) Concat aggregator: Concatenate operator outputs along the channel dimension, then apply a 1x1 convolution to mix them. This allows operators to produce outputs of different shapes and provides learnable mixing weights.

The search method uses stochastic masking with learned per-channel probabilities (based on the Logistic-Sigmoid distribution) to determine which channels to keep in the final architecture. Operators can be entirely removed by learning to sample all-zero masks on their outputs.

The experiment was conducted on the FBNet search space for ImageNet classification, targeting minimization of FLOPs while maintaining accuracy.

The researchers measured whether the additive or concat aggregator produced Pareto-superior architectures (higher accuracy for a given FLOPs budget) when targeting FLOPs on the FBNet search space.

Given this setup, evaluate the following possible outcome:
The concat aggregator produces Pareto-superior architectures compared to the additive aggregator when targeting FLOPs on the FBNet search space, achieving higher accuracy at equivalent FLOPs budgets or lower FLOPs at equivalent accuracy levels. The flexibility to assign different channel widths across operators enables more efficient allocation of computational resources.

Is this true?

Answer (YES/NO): NO